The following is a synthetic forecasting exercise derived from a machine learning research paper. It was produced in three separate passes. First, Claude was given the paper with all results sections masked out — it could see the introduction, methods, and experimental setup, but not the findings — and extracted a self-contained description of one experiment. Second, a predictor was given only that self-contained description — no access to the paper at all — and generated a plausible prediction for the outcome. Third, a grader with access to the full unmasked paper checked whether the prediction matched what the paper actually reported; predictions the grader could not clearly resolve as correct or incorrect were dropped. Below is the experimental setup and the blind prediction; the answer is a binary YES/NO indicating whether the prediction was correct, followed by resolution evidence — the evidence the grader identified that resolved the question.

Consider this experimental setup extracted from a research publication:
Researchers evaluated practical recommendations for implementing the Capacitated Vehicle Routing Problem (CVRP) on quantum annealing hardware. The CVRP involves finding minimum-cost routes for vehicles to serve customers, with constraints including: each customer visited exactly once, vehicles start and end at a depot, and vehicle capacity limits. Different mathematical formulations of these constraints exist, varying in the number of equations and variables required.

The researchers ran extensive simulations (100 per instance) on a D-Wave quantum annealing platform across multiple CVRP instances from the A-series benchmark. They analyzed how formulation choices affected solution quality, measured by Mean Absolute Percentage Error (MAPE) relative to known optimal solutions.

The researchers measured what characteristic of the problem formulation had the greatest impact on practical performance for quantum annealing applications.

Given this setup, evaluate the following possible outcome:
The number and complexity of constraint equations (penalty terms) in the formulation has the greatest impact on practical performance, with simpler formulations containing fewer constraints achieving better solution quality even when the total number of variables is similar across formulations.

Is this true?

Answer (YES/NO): YES